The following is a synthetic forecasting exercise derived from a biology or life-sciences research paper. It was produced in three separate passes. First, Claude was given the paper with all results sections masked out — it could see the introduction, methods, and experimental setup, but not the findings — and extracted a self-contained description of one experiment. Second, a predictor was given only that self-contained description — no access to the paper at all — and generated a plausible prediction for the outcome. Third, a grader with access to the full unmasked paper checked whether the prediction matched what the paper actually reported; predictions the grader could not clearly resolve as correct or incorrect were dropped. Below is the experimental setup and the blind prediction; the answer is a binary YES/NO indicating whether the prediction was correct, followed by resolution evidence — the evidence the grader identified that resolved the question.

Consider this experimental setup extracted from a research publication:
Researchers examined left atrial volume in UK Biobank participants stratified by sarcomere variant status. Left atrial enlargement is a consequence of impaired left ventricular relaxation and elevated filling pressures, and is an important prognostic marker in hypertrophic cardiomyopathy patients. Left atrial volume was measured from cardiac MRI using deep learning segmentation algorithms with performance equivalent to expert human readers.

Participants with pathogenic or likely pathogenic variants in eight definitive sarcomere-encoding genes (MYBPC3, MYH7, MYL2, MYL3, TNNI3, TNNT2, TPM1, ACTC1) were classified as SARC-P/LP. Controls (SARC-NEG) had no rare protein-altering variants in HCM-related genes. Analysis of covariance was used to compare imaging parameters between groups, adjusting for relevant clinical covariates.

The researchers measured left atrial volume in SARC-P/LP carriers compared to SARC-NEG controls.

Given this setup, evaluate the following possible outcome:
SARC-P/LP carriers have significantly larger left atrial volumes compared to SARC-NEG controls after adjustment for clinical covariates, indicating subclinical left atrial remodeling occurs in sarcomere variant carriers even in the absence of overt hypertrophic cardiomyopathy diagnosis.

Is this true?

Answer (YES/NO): YES